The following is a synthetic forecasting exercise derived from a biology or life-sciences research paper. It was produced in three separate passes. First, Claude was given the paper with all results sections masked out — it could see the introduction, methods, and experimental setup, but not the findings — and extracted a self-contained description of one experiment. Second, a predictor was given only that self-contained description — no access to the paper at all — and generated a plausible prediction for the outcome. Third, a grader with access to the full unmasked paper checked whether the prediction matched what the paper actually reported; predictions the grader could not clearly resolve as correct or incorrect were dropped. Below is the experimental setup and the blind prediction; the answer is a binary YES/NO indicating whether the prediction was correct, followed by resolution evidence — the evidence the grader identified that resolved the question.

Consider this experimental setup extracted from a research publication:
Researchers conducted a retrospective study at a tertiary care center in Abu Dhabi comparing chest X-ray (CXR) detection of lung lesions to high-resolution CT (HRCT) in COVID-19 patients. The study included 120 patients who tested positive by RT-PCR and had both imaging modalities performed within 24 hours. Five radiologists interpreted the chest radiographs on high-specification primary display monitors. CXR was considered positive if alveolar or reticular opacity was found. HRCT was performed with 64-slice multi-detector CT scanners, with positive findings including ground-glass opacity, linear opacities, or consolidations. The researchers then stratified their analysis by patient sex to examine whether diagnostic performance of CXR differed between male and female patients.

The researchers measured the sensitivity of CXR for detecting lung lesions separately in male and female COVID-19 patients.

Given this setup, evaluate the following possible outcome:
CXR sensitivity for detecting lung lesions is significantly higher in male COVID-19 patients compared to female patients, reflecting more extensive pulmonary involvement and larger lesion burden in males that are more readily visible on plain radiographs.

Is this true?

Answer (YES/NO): NO